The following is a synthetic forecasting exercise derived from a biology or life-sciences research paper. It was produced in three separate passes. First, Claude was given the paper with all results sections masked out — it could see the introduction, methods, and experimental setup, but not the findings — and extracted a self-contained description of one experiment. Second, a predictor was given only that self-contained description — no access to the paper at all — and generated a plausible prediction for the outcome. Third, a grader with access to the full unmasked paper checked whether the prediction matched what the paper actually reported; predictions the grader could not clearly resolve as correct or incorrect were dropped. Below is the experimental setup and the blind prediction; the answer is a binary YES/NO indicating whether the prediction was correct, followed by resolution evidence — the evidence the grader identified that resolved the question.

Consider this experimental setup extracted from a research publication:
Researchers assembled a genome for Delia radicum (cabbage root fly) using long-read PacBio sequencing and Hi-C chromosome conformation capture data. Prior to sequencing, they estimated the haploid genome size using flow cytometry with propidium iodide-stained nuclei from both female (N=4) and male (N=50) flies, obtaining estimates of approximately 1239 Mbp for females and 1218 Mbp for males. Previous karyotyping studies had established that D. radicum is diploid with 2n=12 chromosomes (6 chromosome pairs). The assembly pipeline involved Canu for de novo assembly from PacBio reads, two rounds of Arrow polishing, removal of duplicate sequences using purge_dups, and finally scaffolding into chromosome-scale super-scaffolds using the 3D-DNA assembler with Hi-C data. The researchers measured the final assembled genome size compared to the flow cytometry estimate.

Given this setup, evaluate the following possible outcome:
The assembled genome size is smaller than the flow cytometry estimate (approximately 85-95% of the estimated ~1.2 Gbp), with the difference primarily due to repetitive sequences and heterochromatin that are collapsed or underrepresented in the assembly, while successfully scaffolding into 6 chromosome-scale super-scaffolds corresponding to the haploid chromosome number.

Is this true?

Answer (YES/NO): NO